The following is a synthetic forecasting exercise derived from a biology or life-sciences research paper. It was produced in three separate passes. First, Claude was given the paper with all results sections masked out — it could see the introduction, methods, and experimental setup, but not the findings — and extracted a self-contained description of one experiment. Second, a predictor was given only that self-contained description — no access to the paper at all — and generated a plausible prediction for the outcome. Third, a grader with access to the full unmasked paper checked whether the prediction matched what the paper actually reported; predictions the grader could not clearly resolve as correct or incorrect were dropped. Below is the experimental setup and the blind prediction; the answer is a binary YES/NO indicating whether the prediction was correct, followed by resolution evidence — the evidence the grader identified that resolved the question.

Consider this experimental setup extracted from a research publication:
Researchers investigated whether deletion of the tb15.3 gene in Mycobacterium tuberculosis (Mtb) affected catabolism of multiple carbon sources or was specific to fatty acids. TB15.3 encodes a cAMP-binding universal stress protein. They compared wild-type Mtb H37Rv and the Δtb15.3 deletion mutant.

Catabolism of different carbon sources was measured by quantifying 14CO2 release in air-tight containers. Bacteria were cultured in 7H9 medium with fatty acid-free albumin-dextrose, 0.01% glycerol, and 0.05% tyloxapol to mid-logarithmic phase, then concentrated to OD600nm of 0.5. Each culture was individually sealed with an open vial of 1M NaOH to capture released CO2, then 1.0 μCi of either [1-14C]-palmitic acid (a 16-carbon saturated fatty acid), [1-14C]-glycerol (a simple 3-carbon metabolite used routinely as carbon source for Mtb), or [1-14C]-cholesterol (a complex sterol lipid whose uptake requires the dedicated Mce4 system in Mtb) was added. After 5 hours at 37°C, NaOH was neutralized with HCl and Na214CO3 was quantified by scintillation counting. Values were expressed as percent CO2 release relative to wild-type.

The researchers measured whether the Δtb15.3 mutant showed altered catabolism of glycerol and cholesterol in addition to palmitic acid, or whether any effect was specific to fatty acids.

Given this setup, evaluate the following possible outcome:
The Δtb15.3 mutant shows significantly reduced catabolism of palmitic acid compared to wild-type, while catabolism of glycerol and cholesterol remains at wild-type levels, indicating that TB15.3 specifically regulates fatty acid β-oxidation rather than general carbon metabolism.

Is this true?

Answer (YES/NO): NO